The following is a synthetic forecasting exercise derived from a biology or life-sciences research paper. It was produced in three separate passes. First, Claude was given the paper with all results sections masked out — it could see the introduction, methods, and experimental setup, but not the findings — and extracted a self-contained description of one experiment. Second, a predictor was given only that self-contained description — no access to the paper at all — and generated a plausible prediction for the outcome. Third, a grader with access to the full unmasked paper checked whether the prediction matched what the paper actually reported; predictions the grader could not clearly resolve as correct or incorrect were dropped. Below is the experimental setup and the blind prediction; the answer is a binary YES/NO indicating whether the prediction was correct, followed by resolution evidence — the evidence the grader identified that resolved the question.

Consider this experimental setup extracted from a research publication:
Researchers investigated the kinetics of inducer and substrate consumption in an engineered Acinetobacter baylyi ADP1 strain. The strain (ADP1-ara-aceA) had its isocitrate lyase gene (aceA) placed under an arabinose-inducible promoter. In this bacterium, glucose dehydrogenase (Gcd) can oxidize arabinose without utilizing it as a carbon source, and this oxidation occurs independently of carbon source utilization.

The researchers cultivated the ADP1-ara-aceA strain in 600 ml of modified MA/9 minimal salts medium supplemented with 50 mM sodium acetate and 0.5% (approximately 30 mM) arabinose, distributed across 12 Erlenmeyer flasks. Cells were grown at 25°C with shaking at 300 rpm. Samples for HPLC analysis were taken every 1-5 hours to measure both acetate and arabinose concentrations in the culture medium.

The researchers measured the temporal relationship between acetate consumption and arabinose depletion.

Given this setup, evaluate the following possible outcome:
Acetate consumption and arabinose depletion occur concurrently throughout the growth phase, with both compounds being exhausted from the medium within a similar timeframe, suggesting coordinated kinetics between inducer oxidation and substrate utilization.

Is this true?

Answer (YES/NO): NO